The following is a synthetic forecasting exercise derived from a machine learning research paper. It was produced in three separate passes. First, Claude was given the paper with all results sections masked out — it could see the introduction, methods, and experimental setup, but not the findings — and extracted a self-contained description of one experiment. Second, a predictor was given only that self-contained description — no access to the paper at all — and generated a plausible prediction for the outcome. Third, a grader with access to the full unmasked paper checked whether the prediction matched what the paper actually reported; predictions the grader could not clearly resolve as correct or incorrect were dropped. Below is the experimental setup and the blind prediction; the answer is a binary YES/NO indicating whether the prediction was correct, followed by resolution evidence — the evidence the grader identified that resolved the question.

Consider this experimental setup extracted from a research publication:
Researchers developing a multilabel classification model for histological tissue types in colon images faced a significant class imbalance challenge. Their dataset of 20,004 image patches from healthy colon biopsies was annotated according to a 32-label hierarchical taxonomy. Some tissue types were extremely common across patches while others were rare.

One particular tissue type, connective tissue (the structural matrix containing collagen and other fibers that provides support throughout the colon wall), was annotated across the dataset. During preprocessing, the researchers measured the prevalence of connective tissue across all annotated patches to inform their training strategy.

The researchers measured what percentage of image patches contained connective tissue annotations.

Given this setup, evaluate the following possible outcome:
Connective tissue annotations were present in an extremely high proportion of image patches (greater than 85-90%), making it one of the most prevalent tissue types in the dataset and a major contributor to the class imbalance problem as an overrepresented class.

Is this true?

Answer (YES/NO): YES